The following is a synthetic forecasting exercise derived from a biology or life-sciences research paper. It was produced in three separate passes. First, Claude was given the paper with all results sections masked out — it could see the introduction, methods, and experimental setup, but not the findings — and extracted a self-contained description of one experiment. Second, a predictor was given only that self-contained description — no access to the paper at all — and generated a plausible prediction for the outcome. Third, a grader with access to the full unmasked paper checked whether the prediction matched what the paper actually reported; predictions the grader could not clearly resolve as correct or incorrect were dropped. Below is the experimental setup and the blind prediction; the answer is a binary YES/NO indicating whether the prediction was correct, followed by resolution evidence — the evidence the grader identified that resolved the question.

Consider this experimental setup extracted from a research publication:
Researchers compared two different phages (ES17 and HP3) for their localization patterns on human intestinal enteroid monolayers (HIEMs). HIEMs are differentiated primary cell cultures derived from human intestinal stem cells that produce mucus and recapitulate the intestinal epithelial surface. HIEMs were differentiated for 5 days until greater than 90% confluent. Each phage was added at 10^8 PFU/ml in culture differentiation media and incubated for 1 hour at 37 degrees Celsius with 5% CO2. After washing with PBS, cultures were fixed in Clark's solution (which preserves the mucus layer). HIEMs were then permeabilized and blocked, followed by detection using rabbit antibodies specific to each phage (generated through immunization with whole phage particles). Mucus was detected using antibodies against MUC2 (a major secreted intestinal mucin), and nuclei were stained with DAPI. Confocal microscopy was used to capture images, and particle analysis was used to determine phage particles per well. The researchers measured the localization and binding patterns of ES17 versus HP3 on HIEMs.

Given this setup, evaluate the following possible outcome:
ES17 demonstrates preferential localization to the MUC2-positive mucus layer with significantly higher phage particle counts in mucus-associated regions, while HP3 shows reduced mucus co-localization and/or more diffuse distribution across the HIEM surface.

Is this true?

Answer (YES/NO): NO